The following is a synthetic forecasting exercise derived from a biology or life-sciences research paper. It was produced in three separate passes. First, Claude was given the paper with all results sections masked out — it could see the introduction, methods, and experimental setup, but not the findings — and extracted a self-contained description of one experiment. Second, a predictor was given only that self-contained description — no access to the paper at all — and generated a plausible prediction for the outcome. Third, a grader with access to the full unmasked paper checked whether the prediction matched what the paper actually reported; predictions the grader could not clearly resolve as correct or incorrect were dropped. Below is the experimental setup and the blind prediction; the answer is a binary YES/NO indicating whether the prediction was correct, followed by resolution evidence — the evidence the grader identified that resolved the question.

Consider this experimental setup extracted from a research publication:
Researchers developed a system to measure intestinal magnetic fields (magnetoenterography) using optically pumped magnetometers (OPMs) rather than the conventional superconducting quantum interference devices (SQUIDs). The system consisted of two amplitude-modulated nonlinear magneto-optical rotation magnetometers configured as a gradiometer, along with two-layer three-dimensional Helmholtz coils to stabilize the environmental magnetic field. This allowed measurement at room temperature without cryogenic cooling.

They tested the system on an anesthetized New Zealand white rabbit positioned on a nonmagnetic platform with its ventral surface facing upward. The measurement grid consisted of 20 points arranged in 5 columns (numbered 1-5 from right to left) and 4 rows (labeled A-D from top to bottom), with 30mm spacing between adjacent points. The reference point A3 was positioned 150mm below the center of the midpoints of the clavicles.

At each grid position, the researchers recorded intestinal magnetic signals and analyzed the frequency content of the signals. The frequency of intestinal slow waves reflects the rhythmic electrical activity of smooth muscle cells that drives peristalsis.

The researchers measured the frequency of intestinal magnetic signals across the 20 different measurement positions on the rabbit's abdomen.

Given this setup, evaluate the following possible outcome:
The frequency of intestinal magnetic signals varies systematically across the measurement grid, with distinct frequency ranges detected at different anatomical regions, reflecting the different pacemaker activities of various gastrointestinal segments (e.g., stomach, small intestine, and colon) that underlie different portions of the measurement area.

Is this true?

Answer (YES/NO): NO